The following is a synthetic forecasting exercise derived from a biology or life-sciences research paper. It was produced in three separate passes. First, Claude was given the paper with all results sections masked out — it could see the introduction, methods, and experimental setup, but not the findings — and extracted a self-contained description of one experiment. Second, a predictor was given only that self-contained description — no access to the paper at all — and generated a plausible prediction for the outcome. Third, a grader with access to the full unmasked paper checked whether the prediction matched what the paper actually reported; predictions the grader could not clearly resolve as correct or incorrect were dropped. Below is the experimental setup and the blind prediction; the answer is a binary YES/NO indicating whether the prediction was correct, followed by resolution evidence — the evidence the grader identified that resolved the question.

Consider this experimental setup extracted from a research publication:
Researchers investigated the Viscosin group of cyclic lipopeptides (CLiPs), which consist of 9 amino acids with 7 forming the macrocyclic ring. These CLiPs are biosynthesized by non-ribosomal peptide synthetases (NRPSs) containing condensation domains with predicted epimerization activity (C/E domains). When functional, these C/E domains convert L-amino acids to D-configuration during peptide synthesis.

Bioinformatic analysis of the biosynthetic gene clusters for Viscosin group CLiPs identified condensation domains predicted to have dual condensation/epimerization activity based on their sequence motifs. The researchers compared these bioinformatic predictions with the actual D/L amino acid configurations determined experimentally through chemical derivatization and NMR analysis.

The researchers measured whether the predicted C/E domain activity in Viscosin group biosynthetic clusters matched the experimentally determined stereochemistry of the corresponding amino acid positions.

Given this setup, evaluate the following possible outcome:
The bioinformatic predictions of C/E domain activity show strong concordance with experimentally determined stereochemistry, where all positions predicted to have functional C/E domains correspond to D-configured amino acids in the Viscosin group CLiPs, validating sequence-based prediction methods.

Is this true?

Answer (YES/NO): NO